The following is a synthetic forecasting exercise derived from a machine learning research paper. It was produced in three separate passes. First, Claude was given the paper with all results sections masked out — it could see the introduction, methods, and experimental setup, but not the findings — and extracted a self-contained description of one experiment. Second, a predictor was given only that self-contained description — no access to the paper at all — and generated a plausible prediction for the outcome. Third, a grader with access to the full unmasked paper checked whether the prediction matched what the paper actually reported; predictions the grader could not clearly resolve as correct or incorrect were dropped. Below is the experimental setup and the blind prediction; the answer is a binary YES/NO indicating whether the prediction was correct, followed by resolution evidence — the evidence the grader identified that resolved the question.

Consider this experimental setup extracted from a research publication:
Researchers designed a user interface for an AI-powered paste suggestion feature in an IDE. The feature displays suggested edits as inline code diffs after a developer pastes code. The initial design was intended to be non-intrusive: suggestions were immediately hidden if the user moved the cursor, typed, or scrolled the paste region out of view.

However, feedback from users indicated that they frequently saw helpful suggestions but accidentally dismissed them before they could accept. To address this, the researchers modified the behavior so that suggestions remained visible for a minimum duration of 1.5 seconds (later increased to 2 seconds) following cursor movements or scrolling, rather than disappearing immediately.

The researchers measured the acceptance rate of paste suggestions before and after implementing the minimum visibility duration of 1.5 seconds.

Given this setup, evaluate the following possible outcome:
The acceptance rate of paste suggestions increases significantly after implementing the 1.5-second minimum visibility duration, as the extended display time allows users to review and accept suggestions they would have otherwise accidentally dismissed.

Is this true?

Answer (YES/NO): YES